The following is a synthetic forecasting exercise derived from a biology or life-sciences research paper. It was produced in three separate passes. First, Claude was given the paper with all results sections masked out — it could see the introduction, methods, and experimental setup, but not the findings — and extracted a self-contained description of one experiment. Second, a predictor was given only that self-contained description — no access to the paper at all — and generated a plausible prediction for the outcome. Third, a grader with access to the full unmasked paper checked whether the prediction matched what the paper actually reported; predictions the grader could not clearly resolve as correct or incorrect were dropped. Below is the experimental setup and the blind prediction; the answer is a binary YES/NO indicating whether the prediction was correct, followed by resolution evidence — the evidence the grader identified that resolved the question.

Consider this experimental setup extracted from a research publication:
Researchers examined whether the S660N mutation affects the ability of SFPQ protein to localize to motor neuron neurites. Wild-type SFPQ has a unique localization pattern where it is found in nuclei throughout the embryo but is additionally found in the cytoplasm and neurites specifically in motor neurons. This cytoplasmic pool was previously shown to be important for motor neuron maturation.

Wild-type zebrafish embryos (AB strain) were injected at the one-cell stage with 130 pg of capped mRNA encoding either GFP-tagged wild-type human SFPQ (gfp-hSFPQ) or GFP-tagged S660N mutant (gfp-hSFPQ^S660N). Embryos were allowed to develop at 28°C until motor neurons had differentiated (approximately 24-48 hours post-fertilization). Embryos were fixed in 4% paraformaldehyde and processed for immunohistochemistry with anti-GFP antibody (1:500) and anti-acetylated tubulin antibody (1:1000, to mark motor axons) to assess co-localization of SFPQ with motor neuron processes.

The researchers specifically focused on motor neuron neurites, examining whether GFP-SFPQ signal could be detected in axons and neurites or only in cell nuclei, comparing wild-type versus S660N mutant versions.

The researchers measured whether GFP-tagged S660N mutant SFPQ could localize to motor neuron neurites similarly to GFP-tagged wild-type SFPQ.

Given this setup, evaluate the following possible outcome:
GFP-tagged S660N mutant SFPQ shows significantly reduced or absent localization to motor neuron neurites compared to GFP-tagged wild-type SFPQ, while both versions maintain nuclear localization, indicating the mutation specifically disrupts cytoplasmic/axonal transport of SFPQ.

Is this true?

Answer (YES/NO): NO